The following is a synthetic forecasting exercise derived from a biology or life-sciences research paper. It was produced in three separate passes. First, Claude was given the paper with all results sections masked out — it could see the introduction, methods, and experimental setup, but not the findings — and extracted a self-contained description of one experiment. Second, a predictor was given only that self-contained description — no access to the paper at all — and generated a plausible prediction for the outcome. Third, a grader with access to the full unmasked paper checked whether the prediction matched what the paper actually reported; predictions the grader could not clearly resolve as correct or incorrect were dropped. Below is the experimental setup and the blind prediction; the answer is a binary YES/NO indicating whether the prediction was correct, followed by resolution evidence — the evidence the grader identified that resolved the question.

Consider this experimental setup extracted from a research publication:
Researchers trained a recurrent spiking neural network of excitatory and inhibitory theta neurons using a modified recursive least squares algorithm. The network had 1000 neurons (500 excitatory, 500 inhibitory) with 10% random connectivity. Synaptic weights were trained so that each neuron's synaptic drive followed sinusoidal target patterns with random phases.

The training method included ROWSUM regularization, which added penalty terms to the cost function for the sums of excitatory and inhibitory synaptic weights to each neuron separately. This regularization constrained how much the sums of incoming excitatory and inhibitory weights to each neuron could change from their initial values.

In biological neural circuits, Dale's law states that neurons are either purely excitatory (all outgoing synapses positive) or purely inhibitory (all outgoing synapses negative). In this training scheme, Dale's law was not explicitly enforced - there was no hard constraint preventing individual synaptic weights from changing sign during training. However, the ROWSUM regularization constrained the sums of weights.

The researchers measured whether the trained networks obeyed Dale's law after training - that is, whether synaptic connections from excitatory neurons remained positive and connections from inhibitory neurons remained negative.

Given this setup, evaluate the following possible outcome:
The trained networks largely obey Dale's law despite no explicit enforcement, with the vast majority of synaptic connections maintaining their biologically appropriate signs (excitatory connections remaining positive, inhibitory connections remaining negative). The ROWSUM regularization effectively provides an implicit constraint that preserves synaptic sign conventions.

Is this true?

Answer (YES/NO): YES